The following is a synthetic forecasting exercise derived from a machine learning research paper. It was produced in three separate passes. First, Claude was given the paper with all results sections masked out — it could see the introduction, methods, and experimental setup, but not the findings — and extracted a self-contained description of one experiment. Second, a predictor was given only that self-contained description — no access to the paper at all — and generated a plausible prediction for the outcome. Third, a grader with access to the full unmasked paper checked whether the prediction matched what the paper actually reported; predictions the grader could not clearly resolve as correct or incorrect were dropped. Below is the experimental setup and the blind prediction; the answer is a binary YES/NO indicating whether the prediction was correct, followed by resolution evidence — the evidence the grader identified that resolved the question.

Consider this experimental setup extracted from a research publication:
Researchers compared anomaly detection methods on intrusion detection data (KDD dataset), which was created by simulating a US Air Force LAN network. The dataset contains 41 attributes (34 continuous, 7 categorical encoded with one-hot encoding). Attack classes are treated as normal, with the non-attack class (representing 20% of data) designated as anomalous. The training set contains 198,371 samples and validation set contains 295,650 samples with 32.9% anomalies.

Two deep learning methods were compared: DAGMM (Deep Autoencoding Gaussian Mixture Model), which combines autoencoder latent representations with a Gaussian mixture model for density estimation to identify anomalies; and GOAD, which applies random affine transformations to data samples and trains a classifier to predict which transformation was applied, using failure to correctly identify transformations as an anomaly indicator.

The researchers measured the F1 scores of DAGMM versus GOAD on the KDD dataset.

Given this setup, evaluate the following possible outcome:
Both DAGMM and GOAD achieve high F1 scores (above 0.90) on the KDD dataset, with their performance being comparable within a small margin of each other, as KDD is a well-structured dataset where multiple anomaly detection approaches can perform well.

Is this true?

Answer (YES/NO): NO